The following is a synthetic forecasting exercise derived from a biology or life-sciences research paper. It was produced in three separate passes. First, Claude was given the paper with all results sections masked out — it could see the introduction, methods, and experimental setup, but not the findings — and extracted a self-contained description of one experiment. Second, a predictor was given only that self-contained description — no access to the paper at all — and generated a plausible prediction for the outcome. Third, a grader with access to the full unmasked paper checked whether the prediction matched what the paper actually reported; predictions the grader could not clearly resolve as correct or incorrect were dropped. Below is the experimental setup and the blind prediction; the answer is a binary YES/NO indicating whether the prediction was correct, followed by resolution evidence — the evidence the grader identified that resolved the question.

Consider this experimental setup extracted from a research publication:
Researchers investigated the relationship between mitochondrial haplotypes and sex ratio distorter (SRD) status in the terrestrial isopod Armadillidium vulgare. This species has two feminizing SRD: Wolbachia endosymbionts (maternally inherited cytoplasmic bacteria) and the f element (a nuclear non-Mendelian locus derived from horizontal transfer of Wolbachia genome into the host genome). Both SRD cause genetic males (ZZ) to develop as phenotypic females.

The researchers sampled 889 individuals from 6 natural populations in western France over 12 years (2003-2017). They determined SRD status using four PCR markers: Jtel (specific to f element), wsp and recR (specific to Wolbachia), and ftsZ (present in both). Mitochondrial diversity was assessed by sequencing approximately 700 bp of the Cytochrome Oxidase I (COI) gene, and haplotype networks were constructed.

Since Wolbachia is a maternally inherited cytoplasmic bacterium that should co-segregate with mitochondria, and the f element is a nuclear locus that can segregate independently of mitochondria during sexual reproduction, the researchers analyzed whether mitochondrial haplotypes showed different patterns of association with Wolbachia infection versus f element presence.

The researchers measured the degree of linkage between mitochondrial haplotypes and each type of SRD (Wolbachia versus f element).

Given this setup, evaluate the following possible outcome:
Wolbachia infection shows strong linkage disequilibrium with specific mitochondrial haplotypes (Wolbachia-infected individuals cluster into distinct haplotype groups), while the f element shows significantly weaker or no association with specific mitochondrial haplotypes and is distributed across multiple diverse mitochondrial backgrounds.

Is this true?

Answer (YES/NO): YES